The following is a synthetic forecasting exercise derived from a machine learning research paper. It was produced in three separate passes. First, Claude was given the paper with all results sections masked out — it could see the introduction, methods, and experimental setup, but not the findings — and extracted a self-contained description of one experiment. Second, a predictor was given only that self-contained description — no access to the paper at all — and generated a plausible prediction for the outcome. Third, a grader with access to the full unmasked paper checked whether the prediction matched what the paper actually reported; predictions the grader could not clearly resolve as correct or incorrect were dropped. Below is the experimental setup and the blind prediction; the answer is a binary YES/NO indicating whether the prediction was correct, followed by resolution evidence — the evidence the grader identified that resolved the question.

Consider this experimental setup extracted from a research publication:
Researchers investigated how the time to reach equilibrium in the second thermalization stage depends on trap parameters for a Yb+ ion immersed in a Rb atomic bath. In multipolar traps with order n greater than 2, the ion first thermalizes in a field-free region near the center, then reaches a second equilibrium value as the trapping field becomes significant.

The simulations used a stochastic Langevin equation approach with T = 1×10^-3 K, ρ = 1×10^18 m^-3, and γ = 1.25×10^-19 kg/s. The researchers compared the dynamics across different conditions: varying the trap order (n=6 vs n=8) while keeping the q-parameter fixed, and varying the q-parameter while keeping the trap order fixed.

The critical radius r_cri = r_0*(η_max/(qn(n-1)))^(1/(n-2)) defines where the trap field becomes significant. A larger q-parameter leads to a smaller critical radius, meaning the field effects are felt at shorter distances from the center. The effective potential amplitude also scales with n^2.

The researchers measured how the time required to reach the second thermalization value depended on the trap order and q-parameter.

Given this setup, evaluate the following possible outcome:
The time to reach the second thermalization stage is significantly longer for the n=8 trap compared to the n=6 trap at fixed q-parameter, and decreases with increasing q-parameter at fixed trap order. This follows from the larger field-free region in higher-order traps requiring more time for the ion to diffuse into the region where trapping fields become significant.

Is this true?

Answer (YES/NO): NO